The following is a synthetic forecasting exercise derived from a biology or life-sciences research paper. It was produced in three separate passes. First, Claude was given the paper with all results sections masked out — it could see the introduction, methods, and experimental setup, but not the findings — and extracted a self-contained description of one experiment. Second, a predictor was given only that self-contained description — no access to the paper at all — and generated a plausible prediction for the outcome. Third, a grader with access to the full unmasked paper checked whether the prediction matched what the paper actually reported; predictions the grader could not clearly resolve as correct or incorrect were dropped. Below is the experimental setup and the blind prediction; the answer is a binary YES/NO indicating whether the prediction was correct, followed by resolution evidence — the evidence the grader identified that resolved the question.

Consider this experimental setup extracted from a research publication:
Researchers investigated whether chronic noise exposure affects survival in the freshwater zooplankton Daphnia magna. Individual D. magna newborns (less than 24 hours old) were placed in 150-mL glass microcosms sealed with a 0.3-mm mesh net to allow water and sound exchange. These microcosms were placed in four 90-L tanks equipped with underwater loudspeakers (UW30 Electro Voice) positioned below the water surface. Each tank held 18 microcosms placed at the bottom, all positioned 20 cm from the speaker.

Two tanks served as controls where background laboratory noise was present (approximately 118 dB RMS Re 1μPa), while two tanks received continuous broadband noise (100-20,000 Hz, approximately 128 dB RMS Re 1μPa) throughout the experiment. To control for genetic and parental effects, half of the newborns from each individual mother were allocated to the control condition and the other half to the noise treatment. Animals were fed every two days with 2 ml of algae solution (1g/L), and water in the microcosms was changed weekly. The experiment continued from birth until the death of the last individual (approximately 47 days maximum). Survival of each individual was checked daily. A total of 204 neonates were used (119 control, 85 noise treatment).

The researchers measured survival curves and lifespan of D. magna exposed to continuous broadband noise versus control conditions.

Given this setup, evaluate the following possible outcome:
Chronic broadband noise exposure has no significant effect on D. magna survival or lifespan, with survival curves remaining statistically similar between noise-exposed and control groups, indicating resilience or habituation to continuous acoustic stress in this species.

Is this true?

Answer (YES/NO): NO